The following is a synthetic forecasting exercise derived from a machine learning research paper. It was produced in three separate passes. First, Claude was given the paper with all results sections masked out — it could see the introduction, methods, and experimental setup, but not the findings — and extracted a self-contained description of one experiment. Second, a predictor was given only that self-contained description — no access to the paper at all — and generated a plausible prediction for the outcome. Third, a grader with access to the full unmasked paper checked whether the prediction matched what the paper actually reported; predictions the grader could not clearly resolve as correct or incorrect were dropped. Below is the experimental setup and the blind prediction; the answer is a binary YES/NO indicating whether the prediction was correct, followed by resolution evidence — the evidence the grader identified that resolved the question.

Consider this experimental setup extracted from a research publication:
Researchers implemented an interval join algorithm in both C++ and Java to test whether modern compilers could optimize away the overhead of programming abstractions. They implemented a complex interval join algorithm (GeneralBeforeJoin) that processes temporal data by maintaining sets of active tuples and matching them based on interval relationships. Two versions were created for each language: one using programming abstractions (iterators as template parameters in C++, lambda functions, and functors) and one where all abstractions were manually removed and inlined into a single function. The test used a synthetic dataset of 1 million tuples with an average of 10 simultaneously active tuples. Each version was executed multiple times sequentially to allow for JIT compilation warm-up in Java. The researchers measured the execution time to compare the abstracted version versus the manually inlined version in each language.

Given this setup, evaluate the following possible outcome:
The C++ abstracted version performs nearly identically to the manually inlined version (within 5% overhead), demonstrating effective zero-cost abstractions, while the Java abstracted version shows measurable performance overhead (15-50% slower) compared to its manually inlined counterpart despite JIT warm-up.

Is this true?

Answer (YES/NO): NO